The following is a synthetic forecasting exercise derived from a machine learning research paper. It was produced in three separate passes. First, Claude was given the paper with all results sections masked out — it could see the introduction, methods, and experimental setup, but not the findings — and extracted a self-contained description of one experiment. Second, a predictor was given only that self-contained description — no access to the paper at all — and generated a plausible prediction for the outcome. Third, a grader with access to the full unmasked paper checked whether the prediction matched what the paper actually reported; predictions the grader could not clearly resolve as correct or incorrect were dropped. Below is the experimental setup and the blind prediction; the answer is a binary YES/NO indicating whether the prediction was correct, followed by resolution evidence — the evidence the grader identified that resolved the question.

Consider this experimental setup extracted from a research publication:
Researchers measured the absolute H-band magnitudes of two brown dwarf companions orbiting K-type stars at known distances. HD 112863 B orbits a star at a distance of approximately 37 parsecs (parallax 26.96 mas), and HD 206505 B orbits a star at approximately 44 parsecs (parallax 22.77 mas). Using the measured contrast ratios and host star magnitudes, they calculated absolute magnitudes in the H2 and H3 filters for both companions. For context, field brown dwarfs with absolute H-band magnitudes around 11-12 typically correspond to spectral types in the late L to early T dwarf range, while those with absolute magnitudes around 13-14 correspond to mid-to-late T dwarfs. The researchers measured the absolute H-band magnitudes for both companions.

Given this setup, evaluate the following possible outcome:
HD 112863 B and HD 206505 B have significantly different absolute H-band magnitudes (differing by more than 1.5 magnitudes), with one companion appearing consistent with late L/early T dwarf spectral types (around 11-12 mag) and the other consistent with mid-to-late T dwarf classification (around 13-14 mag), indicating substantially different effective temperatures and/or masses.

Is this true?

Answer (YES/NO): NO